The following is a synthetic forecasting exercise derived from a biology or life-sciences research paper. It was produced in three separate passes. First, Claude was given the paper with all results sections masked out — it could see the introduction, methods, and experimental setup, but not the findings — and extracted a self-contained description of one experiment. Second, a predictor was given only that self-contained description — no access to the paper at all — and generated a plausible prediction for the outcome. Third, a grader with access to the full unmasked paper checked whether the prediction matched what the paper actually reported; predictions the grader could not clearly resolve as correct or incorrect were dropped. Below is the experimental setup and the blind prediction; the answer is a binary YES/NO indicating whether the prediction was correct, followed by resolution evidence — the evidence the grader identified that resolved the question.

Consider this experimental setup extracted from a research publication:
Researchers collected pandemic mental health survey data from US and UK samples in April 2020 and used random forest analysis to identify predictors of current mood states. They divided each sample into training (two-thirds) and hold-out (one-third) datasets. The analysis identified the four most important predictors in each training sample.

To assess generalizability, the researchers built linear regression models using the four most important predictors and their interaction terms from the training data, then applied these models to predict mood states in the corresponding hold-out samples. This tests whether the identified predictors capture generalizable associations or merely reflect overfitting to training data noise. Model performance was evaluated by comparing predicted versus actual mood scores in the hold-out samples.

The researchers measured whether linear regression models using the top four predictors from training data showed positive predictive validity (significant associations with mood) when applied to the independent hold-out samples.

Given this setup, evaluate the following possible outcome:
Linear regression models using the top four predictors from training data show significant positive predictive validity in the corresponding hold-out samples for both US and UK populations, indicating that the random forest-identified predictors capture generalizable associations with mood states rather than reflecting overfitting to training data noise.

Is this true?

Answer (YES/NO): YES